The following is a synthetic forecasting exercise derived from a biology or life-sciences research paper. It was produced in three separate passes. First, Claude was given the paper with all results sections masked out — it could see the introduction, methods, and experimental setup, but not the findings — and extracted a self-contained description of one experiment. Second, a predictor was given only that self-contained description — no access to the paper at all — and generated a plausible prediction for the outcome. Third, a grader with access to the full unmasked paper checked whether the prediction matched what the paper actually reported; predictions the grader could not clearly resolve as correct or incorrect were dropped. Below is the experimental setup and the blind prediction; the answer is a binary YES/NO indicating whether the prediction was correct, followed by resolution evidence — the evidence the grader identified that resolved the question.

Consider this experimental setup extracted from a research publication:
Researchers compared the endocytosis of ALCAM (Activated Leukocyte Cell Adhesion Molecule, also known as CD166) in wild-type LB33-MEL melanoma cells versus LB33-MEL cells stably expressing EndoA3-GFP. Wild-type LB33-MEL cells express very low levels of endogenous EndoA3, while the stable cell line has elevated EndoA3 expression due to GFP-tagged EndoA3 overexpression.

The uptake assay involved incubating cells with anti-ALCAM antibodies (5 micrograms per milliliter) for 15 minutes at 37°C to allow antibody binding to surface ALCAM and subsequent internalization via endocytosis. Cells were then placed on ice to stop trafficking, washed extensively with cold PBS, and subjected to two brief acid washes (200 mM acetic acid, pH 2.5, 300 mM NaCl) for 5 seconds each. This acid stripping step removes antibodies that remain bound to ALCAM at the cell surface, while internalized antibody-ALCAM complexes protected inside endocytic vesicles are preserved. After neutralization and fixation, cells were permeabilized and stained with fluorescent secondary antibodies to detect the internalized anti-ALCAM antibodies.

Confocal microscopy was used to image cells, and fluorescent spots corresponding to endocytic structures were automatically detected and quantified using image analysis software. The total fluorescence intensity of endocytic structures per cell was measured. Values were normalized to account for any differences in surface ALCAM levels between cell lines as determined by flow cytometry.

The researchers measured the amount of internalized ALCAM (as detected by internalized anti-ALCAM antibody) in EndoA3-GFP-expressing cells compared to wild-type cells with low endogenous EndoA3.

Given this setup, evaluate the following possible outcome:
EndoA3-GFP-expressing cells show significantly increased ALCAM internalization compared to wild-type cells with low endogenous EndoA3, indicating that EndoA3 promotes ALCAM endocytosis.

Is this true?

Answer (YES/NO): YES